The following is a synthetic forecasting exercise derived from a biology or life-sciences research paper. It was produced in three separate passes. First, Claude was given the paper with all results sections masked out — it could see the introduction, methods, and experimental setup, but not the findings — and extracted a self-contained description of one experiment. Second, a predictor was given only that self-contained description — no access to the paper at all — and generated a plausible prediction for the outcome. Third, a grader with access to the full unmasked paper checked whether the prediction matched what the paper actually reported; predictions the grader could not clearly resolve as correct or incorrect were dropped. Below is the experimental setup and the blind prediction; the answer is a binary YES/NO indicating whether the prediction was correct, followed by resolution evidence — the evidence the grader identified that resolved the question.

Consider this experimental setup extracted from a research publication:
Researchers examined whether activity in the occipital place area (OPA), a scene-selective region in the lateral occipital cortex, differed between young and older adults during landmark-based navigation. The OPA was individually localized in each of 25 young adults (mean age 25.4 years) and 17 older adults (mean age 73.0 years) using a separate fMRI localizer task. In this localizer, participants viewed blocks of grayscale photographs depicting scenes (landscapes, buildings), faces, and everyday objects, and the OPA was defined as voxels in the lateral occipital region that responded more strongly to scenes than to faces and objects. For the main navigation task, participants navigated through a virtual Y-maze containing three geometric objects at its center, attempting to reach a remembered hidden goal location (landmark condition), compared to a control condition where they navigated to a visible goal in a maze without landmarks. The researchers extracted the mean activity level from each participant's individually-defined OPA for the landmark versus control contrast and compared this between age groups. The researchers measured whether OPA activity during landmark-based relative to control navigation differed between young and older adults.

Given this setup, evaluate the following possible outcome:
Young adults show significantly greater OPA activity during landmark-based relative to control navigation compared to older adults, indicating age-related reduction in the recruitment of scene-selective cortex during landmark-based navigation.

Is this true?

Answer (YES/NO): NO